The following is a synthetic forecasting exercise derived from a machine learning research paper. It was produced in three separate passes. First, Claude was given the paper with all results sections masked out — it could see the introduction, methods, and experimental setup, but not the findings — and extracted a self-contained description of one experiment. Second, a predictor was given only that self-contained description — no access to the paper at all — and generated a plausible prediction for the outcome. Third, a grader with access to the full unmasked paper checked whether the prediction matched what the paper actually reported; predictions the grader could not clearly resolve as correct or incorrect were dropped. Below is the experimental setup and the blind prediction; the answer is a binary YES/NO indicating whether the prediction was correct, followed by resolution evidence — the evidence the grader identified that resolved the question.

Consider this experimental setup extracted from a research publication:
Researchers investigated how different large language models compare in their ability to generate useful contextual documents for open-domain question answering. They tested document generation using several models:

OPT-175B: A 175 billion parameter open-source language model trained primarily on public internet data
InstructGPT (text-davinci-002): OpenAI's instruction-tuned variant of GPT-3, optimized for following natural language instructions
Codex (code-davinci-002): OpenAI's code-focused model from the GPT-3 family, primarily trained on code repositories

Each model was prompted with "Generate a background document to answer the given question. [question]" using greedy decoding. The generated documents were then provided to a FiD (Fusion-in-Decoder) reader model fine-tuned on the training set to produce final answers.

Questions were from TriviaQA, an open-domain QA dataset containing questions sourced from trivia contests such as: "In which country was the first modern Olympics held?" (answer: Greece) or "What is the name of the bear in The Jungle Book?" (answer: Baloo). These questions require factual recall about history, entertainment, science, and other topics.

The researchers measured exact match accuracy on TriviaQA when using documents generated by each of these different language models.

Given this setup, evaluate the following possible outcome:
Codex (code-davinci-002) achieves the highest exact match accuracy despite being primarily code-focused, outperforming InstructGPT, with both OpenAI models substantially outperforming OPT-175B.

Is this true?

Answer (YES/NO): YES